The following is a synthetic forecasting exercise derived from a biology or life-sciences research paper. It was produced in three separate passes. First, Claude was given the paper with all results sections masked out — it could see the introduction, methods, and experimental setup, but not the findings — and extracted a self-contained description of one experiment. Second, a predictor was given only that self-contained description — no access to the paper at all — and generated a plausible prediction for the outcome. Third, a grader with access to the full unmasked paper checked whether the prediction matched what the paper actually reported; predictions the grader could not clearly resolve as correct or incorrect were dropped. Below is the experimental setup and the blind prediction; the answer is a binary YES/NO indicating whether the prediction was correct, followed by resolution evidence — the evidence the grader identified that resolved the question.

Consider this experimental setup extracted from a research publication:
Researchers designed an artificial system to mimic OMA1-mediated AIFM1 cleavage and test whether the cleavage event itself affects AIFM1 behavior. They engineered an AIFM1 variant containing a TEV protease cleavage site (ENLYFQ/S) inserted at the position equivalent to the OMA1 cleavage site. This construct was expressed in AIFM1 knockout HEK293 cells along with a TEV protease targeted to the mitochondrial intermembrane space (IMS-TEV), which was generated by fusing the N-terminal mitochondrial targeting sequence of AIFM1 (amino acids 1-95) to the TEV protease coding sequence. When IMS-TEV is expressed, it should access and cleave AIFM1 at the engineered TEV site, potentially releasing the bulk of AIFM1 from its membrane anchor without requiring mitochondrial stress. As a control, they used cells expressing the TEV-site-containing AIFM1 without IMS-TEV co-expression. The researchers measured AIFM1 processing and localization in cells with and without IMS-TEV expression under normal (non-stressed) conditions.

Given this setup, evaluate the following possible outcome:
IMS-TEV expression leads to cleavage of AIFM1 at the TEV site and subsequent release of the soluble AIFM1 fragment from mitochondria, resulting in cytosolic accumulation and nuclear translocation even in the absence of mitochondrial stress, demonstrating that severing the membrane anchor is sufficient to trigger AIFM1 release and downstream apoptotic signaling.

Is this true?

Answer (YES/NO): NO